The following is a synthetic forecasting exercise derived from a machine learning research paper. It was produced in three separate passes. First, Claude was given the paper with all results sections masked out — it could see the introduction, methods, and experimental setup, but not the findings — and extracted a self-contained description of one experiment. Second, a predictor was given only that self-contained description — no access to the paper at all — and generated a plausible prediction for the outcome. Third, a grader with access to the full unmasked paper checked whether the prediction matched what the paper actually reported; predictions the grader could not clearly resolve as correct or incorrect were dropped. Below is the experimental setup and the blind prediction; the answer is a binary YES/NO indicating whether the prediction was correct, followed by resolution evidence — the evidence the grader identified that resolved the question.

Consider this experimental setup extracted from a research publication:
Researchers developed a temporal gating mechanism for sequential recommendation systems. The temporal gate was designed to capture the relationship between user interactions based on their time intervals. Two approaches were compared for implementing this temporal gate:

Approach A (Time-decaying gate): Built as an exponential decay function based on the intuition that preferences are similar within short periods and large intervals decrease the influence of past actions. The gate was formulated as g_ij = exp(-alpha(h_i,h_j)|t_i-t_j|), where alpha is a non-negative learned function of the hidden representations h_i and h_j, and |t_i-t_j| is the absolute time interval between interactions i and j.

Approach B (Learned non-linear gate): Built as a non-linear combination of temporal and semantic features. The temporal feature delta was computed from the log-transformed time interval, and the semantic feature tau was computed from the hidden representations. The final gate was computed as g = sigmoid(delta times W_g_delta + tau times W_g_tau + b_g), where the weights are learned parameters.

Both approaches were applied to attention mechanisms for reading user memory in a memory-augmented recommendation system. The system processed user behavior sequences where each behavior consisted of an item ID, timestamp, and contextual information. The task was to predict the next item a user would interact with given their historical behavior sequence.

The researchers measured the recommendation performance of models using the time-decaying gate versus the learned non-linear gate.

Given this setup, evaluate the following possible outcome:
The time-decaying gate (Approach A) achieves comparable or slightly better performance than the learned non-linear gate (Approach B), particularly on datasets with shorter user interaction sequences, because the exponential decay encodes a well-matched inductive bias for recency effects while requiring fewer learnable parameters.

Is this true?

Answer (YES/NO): NO